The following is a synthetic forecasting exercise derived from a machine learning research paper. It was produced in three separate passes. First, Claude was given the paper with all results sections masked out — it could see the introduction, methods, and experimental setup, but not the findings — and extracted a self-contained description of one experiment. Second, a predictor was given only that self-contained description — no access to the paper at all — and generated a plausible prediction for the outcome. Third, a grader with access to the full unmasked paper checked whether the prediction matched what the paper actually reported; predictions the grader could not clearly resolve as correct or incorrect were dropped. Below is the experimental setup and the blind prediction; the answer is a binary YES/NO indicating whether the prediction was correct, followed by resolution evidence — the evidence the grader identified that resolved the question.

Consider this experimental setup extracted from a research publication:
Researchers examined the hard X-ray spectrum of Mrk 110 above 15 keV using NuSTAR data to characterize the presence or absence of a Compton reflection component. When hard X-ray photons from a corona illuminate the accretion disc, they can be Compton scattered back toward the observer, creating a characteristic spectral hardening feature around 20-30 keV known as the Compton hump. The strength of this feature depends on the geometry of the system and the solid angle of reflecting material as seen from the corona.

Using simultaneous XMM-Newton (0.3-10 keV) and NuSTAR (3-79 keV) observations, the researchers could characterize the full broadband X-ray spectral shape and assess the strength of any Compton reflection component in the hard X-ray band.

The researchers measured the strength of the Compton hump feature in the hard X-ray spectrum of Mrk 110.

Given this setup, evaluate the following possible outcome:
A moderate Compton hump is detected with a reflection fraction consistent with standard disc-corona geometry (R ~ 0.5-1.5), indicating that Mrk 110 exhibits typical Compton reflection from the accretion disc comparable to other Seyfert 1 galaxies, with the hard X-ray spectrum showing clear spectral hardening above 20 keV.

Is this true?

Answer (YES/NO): NO